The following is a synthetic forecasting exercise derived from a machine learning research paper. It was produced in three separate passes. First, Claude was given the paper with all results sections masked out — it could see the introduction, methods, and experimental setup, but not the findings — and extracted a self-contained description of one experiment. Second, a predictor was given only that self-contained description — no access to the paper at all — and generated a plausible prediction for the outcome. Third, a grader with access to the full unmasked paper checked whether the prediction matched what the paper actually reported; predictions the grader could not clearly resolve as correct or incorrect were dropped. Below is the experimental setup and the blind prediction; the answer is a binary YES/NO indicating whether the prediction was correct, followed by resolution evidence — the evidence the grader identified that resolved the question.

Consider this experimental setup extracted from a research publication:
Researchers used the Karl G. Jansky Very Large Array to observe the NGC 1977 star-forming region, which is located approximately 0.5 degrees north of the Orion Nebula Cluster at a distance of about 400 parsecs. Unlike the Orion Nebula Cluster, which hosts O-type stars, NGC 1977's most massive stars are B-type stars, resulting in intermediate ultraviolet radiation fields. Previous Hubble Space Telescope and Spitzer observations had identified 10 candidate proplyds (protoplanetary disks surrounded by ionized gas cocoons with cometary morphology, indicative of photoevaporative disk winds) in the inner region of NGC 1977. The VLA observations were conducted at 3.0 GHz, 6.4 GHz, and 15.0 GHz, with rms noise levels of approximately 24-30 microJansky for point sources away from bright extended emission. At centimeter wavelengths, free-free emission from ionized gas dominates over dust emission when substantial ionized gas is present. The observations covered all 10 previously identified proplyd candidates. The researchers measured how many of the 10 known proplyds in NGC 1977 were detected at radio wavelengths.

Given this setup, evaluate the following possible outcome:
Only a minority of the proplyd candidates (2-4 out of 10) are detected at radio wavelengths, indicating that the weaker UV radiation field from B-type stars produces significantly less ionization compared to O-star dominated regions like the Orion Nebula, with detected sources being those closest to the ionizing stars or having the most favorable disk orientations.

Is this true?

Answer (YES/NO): YES